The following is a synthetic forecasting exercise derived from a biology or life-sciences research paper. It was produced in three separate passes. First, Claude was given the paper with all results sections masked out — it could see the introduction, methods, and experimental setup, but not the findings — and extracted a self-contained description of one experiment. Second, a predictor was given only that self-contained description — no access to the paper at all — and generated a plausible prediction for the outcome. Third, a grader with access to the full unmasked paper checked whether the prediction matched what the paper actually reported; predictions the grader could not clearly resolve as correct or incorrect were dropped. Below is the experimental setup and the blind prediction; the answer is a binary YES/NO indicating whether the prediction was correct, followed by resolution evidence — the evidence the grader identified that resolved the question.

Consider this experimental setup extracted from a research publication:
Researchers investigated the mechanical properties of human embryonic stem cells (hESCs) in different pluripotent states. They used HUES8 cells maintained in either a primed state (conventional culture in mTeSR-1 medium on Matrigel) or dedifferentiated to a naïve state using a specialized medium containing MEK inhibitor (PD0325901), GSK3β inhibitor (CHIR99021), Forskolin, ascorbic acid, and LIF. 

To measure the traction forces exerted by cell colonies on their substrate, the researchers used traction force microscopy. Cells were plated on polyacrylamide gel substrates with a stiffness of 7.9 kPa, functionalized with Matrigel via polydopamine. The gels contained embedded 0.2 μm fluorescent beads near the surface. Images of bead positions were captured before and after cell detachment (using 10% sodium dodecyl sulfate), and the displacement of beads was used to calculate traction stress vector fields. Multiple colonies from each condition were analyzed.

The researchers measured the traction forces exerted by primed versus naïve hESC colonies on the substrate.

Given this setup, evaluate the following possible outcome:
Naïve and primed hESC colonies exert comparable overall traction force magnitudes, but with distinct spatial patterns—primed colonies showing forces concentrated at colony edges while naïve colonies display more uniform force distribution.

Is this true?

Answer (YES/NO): NO